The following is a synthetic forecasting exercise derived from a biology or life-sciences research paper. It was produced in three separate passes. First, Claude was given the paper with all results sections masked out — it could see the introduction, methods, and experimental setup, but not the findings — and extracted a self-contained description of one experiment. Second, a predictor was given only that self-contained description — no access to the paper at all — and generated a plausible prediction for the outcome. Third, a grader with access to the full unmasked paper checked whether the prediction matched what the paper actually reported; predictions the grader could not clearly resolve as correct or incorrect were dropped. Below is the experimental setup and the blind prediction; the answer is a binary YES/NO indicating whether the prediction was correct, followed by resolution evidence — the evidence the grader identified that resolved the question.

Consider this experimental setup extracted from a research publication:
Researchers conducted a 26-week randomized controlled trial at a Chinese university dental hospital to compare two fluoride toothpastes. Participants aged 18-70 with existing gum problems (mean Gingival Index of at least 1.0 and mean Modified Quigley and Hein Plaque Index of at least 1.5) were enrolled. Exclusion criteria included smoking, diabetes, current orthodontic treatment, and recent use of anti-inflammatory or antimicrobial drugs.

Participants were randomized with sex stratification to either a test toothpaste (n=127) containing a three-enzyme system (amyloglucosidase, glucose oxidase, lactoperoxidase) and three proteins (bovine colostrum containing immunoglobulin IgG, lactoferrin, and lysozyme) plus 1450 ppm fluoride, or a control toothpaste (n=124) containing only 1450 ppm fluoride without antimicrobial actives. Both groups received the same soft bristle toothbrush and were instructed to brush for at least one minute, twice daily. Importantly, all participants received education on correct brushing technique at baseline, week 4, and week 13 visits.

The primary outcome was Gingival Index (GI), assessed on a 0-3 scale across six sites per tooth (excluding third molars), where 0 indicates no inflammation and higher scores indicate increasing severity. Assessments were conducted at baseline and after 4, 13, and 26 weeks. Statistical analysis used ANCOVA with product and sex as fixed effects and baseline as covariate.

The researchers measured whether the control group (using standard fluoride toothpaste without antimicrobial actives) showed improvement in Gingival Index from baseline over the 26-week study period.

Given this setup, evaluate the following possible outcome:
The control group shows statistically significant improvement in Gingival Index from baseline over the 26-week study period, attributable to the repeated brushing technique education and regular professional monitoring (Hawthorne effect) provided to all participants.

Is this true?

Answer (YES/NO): YES